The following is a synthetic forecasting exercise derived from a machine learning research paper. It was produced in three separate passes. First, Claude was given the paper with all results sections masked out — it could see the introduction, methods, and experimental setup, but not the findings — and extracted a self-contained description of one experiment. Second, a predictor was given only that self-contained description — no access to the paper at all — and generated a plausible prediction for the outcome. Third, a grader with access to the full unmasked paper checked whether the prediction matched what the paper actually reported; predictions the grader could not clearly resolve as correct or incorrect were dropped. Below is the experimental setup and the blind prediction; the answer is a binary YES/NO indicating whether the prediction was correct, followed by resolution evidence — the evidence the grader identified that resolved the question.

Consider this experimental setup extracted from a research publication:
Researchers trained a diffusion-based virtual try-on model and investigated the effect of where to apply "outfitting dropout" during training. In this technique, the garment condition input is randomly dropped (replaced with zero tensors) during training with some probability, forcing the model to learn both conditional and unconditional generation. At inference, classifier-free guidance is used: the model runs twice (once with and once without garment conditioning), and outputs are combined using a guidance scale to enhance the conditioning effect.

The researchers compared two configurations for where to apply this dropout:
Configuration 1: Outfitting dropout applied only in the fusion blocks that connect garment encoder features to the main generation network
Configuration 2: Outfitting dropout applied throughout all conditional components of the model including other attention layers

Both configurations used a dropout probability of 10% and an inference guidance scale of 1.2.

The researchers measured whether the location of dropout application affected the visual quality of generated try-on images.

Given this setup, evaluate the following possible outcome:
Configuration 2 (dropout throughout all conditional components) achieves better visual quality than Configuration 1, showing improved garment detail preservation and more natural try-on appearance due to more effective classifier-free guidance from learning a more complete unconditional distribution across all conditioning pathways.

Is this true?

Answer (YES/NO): NO